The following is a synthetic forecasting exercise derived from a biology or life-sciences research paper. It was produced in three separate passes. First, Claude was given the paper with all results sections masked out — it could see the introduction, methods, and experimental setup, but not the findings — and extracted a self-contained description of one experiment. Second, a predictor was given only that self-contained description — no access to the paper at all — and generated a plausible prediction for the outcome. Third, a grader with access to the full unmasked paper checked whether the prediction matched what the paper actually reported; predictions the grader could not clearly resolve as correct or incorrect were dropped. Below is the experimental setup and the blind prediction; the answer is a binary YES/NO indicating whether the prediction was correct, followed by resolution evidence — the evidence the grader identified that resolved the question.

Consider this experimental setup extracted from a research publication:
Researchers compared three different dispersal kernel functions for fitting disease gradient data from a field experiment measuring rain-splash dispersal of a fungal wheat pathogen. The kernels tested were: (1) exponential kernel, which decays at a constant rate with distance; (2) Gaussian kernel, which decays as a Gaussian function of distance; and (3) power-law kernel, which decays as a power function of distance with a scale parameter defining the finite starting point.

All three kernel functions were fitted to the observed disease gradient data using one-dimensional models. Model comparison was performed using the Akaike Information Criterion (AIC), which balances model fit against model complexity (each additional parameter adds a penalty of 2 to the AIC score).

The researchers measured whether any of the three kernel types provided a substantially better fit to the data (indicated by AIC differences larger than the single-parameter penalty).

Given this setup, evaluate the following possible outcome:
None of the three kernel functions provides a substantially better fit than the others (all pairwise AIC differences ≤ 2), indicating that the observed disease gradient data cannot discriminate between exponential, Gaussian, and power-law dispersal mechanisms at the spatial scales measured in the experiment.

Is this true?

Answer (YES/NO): YES